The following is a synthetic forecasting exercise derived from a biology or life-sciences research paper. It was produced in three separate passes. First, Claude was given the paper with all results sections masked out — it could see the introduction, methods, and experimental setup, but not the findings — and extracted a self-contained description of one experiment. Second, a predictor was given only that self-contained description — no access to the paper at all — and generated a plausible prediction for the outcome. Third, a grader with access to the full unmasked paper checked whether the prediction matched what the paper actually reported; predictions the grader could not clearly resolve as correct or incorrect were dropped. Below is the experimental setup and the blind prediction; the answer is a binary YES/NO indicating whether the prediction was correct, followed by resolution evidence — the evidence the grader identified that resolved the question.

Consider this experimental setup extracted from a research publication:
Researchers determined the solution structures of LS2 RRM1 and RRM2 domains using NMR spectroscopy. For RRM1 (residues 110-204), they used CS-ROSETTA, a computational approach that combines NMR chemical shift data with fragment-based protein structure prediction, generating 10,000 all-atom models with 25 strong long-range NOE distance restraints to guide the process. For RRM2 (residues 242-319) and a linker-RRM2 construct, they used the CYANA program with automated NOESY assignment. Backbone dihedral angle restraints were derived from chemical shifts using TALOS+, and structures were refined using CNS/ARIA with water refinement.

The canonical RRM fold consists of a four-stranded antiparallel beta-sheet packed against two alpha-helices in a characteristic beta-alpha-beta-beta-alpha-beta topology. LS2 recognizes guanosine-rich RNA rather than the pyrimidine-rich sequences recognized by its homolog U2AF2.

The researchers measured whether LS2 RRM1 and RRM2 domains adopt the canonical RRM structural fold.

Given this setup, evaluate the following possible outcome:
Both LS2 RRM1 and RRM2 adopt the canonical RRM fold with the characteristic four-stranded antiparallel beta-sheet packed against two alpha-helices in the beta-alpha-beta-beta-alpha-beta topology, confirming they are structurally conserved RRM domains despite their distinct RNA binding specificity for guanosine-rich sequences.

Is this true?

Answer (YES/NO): YES